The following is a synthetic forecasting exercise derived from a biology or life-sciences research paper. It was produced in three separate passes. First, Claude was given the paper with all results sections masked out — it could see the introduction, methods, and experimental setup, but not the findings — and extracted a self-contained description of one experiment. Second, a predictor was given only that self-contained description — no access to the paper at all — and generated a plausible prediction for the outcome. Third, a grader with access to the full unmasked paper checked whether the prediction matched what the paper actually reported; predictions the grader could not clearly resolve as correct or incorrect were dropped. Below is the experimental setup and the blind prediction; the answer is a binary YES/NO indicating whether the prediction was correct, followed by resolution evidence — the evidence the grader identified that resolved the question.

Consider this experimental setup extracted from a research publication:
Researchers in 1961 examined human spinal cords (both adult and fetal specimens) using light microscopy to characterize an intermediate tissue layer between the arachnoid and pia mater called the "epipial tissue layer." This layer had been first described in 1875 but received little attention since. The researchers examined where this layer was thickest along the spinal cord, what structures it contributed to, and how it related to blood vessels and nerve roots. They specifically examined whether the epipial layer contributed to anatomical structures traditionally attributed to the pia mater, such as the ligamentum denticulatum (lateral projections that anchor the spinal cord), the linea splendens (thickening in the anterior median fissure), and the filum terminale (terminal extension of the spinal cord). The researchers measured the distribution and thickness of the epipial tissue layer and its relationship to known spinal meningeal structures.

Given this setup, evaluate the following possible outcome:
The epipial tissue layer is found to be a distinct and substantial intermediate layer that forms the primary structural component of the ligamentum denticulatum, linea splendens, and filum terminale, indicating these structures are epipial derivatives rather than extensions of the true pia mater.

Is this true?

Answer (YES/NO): YES